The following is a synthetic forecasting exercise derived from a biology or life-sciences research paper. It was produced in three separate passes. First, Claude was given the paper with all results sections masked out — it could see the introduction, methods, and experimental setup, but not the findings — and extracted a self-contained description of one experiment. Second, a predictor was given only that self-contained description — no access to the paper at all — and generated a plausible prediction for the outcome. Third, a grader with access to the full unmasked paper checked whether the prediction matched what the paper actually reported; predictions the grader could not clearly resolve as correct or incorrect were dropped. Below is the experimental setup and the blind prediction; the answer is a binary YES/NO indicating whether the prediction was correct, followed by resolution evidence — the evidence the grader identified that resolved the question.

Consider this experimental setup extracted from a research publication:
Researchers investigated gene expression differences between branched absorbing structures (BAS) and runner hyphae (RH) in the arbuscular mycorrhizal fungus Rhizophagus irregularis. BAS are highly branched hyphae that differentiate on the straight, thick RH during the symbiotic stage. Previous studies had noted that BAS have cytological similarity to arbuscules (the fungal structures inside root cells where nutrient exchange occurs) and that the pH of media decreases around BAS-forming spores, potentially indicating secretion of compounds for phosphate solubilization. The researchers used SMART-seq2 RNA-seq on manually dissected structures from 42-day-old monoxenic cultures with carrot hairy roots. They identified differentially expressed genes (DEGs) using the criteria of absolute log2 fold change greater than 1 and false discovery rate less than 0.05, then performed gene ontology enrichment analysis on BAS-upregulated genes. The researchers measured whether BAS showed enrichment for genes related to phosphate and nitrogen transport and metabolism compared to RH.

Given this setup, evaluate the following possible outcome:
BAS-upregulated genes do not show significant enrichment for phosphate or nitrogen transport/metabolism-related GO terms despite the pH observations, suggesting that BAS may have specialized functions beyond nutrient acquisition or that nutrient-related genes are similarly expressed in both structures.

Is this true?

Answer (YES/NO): NO